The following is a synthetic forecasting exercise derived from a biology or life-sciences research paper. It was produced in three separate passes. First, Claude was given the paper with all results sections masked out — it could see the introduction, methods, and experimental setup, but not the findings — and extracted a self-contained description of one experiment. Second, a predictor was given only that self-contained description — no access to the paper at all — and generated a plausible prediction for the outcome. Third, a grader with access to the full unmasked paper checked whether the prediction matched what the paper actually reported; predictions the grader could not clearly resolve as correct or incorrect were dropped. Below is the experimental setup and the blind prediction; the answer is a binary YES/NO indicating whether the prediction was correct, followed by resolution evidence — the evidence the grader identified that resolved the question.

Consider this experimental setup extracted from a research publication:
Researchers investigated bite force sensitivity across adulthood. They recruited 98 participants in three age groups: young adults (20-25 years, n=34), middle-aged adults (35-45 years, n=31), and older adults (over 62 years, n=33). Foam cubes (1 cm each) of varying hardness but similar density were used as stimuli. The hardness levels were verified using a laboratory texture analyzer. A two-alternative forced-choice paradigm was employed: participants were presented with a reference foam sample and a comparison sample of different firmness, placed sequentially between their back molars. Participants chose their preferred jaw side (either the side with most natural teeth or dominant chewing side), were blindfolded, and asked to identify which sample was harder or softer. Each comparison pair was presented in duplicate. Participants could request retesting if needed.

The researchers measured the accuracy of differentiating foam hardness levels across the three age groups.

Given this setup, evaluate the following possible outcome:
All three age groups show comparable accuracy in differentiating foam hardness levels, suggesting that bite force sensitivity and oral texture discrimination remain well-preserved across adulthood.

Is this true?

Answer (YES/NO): YES